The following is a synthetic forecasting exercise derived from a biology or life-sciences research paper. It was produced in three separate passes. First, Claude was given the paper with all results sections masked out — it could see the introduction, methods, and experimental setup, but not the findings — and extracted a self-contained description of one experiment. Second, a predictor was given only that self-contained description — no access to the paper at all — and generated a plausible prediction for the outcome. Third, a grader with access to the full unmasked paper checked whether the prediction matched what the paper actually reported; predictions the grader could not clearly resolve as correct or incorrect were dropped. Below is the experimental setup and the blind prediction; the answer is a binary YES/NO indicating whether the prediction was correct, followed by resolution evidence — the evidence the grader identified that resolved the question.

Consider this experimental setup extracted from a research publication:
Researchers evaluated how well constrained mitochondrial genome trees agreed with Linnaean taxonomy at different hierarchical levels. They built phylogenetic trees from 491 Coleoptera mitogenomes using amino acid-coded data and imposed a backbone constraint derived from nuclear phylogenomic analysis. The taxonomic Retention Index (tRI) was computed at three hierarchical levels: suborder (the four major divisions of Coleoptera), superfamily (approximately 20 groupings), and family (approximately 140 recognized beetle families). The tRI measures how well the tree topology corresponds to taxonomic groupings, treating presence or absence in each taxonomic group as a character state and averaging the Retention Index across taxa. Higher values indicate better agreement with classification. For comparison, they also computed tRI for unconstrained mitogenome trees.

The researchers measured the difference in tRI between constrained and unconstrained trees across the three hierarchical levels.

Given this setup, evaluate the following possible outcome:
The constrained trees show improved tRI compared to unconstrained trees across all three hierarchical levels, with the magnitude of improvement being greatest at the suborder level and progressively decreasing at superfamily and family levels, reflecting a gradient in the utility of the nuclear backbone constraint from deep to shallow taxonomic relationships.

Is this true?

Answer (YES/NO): NO